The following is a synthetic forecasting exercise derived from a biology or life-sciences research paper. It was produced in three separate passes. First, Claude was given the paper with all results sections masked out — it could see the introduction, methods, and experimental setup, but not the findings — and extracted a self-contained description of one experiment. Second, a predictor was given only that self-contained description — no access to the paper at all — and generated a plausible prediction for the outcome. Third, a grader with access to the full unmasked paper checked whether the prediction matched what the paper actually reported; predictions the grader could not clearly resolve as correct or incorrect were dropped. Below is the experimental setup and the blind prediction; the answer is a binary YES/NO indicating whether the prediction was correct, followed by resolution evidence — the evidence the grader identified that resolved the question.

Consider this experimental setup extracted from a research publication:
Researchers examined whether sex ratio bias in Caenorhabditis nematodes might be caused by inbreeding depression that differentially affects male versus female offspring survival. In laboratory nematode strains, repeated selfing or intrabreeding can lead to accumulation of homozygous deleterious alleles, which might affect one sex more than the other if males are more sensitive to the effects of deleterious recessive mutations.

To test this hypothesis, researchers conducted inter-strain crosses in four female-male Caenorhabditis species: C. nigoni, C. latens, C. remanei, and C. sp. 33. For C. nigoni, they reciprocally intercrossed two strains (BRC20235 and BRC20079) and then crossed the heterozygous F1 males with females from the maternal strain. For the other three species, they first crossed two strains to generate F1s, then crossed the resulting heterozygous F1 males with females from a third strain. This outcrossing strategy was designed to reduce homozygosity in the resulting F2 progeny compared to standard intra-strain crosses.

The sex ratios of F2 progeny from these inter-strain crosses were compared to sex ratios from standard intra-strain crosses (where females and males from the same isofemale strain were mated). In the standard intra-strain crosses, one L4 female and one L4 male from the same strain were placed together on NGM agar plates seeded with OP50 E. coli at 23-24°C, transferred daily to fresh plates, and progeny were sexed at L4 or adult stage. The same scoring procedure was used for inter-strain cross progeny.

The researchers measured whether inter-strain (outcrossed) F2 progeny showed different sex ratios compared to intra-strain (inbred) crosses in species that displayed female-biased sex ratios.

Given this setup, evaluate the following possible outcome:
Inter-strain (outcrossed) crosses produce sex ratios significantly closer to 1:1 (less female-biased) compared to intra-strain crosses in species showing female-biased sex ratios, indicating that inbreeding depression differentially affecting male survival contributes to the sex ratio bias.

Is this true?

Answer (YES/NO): NO